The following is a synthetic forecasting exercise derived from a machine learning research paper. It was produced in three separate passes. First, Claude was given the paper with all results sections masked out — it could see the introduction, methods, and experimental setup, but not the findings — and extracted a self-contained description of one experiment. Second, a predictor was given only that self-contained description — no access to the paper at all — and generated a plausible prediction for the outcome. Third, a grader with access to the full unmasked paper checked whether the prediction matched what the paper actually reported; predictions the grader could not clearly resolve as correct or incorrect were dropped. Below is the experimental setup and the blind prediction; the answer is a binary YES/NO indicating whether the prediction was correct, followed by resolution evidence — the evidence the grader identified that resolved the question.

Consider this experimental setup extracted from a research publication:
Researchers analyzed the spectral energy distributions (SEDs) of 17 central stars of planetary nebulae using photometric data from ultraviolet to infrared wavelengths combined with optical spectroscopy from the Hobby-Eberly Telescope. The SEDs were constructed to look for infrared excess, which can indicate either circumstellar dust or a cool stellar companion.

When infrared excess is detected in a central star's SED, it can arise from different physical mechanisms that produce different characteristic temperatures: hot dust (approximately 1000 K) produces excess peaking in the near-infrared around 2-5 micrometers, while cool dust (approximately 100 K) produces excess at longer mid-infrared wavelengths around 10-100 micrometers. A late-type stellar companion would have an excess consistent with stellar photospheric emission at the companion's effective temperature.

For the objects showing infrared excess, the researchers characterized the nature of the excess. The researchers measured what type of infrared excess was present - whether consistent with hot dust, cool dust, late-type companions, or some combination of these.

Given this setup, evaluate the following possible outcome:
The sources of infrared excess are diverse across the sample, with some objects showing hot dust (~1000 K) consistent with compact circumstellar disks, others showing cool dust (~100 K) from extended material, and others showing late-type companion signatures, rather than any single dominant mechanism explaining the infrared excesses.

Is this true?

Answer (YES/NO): YES